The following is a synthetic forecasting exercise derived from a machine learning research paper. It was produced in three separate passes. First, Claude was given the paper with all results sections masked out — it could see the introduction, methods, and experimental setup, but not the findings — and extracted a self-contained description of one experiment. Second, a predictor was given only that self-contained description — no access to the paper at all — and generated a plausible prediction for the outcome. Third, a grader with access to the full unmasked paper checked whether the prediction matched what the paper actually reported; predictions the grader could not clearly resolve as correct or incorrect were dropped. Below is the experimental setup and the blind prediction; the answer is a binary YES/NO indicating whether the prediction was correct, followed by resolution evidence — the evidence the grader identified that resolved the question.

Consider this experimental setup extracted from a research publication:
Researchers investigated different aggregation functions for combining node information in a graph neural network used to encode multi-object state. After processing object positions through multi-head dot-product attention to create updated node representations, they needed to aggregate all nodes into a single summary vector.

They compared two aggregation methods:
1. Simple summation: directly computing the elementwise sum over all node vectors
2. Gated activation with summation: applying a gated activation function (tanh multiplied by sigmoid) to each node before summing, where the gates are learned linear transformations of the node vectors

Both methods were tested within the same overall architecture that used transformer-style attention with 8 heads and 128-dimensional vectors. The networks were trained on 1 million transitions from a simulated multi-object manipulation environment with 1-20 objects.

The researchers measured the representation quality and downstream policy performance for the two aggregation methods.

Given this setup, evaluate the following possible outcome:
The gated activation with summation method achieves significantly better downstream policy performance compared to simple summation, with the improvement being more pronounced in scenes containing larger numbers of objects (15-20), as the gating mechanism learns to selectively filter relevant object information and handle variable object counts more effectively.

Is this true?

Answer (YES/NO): NO